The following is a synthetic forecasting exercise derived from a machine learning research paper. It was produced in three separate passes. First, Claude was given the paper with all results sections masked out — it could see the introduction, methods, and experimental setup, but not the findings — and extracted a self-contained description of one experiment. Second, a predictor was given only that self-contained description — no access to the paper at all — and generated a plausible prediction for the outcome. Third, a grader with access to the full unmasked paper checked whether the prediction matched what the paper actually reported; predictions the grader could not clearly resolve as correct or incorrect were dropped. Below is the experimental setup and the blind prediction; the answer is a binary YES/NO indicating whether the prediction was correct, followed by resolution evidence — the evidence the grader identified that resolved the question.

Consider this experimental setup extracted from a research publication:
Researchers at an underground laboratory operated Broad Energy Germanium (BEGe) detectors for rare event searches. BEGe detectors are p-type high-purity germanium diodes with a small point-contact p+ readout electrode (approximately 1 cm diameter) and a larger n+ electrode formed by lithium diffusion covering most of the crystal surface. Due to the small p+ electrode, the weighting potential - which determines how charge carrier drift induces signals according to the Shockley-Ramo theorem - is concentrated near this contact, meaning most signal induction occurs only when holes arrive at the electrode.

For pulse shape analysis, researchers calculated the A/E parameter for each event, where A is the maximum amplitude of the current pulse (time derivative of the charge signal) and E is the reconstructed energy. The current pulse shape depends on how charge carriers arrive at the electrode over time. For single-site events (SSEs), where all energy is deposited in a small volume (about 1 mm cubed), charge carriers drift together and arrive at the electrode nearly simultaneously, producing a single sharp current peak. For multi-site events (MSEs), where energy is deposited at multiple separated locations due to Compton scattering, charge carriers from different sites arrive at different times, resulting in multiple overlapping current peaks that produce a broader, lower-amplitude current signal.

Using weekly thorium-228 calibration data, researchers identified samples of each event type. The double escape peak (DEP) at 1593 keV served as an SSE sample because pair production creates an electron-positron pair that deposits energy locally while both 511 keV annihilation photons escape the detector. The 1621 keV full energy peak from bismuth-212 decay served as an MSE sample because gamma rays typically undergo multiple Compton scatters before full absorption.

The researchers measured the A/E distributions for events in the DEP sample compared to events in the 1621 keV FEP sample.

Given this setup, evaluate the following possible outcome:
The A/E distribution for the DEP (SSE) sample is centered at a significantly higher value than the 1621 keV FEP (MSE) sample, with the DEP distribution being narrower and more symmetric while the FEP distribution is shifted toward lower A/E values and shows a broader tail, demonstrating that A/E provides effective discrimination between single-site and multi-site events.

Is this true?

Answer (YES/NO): YES